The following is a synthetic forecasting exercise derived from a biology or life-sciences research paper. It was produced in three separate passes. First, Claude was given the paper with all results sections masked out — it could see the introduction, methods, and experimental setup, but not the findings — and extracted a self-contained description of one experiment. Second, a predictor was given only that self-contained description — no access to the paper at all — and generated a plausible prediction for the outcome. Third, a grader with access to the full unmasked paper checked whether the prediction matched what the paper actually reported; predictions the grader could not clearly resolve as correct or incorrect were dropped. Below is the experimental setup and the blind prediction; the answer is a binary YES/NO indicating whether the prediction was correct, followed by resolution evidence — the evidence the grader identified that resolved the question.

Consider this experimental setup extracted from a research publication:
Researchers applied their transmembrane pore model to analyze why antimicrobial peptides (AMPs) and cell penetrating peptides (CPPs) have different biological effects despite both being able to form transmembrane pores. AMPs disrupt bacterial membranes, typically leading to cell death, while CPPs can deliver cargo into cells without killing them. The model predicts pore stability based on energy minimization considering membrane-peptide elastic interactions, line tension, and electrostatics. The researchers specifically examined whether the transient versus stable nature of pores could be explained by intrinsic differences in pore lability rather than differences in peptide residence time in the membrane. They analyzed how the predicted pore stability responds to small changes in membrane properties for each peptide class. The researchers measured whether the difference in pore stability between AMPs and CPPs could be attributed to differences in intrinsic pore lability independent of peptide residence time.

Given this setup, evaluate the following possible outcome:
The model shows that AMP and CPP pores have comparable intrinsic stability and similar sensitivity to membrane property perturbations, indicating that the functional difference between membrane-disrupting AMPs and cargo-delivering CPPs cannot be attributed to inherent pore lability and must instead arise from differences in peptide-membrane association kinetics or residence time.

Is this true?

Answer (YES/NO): NO